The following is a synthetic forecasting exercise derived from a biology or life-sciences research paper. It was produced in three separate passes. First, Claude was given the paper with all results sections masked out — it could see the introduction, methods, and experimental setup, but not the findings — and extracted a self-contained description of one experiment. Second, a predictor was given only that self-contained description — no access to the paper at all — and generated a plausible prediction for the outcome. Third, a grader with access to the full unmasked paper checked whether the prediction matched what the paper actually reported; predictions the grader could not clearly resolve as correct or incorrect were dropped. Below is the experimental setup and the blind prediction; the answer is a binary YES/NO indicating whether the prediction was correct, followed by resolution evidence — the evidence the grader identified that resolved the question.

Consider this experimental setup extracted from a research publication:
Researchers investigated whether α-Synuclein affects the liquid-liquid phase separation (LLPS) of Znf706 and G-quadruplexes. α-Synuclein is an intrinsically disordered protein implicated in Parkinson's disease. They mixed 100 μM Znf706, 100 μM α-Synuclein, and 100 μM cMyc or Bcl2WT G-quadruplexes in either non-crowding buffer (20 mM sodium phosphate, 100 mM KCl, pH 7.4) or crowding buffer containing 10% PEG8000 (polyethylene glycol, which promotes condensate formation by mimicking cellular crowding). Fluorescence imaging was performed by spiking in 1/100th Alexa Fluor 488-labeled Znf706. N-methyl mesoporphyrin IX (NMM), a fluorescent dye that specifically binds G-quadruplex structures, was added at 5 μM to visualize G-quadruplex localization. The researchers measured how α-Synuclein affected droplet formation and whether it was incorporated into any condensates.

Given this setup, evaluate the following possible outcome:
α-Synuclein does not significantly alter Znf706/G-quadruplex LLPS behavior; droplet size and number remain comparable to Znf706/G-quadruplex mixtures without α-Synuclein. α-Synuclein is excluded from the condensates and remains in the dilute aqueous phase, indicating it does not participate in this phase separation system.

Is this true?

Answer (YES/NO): YES